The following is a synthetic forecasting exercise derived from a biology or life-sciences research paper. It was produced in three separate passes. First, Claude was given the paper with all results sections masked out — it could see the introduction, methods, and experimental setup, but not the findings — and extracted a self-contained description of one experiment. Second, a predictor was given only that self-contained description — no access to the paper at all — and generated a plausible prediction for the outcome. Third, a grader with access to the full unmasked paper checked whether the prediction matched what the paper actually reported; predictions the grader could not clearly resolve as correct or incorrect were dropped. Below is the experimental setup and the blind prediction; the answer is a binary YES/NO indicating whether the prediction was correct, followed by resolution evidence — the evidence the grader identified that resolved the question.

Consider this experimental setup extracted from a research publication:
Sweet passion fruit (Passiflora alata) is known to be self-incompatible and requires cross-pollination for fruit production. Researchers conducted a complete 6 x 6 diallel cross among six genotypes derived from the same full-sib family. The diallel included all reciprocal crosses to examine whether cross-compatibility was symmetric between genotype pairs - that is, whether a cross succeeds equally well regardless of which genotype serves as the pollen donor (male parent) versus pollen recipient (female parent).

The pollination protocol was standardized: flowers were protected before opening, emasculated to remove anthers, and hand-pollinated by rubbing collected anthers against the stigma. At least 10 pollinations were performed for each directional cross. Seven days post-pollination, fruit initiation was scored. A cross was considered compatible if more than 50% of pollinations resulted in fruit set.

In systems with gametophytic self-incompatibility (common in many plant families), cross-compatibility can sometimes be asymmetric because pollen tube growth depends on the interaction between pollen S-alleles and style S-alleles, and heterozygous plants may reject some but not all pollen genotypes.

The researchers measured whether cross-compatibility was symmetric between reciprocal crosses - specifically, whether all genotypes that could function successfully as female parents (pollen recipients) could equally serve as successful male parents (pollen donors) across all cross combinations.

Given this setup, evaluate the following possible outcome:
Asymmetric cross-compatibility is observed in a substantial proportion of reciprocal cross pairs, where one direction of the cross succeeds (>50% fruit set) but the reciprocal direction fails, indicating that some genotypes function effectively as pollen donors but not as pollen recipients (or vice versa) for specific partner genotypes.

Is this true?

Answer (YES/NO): NO